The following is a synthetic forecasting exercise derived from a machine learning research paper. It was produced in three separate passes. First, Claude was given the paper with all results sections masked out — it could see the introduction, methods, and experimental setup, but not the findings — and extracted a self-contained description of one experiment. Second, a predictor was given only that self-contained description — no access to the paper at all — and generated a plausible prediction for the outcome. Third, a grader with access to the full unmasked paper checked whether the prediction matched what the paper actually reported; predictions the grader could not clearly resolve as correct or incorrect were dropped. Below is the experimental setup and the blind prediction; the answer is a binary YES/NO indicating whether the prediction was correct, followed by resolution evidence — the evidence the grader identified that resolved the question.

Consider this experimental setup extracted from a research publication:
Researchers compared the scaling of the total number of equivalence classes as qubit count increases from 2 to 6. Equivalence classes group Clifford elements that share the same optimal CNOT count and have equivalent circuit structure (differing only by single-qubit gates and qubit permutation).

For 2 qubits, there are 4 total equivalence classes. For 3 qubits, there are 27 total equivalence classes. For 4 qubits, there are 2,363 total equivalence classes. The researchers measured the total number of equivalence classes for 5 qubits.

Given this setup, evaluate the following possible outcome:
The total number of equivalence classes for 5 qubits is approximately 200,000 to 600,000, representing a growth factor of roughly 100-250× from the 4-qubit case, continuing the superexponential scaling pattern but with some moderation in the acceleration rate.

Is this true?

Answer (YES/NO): NO